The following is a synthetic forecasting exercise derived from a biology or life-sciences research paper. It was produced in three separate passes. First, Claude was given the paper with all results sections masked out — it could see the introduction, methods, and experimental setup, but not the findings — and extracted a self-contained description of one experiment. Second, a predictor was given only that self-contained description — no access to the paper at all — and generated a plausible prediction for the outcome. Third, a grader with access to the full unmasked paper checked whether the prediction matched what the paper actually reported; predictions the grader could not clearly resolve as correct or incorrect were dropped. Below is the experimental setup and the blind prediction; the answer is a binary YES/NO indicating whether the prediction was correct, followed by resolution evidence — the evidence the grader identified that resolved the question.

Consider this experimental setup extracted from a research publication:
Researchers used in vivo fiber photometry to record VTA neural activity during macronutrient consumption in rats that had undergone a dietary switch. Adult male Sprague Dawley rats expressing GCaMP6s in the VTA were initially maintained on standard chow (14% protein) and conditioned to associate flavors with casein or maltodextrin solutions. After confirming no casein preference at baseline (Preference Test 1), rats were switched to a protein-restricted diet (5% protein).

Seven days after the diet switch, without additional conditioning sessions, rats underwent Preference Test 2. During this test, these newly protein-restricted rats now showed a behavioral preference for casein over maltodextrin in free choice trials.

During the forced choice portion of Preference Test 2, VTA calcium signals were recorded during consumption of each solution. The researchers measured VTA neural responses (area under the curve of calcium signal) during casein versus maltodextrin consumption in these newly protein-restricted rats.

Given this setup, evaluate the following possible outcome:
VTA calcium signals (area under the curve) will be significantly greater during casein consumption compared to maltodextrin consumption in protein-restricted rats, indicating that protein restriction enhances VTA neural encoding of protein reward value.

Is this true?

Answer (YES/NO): NO